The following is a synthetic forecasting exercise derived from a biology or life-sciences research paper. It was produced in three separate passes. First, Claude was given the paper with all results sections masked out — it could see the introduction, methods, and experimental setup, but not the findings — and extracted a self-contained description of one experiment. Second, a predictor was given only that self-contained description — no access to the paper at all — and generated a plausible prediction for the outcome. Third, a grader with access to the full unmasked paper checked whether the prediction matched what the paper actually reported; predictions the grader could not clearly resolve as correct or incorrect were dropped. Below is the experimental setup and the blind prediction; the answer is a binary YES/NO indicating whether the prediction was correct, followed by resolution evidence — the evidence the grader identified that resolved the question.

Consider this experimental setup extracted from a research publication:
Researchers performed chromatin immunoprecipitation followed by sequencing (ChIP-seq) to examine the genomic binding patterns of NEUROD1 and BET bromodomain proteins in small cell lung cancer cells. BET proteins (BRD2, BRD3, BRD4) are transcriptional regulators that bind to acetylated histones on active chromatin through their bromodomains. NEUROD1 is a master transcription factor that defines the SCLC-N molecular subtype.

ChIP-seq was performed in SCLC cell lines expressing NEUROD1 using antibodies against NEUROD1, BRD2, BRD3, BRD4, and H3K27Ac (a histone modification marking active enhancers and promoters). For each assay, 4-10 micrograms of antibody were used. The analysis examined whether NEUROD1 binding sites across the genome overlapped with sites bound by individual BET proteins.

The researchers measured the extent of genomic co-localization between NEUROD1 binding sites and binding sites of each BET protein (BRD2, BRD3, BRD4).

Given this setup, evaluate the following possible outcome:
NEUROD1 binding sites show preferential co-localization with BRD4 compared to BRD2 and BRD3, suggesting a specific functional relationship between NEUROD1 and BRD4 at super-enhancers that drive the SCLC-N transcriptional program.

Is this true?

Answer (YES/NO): NO